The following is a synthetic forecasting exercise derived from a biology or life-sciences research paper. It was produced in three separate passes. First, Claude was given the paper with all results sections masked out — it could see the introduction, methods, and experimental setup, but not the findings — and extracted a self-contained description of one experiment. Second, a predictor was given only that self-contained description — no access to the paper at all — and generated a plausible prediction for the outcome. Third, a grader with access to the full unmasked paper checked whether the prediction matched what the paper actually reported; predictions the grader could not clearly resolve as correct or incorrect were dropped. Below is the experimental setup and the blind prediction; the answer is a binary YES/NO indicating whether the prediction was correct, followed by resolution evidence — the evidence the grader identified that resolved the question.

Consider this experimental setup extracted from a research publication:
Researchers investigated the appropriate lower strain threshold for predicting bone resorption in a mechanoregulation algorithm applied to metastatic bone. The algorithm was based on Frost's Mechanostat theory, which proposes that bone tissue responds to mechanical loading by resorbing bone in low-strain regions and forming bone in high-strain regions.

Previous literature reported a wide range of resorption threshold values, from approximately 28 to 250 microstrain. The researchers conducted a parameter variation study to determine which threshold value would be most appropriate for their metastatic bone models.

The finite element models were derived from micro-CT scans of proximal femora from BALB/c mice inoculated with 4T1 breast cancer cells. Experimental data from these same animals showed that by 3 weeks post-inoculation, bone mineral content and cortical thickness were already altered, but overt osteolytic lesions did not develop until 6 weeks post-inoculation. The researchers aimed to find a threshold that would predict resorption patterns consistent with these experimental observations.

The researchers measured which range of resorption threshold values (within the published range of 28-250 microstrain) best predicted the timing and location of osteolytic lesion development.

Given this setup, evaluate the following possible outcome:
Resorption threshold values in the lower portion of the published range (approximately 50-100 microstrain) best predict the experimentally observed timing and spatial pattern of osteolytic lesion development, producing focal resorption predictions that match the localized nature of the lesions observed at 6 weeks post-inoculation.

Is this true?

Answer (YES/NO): YES